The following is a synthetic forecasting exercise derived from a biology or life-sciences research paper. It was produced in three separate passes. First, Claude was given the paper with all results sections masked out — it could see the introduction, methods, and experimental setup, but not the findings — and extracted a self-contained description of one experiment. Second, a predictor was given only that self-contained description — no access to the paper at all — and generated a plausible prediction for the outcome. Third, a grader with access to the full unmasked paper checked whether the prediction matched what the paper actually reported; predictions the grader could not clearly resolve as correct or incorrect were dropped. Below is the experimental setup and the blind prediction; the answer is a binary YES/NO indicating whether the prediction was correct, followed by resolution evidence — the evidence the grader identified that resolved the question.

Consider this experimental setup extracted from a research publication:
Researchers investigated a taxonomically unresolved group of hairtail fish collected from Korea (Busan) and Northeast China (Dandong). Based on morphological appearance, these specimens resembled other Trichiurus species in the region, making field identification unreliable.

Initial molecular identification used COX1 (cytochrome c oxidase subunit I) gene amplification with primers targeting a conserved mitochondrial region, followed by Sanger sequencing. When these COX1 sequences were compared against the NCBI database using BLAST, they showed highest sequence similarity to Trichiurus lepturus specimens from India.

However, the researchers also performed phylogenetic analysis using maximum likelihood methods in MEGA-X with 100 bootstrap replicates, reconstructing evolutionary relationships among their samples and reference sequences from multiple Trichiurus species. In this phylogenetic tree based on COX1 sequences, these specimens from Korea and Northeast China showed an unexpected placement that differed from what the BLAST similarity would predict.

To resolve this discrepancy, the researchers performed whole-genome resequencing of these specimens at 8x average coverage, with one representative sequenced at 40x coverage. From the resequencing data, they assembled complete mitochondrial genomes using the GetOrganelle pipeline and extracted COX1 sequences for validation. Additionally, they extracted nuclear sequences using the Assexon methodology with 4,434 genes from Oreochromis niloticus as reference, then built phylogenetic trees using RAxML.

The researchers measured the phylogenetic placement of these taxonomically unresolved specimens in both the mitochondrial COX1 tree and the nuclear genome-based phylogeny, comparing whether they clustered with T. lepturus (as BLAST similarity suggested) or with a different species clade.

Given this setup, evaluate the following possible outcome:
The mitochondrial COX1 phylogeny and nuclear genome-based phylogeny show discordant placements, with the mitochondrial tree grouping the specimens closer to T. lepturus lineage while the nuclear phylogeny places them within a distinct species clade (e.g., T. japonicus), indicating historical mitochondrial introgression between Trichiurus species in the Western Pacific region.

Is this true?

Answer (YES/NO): NO